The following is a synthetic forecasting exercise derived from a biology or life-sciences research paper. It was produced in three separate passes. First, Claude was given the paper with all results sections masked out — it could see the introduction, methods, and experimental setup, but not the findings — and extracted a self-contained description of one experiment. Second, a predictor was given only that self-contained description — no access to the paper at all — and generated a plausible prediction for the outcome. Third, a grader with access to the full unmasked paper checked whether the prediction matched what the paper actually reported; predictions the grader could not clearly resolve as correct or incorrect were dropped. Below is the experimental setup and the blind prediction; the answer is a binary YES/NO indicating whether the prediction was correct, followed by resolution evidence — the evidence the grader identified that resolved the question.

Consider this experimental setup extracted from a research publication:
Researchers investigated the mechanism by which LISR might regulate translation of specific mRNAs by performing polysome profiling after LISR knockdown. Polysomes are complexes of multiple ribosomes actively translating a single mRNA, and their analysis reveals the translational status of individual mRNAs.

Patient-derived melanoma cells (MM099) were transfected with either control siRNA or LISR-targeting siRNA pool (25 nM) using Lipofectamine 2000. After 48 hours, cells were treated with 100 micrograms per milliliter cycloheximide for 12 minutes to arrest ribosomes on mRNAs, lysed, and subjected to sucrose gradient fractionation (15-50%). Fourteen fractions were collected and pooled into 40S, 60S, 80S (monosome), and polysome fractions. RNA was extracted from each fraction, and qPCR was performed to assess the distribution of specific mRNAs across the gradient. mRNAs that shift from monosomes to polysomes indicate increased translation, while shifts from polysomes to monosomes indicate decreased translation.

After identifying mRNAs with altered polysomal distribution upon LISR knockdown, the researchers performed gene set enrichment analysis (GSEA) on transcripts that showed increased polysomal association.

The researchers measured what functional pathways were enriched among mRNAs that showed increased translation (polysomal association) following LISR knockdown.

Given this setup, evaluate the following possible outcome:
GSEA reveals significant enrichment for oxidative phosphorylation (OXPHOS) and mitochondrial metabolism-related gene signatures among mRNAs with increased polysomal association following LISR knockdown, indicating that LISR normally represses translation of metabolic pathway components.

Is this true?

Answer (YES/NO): NO